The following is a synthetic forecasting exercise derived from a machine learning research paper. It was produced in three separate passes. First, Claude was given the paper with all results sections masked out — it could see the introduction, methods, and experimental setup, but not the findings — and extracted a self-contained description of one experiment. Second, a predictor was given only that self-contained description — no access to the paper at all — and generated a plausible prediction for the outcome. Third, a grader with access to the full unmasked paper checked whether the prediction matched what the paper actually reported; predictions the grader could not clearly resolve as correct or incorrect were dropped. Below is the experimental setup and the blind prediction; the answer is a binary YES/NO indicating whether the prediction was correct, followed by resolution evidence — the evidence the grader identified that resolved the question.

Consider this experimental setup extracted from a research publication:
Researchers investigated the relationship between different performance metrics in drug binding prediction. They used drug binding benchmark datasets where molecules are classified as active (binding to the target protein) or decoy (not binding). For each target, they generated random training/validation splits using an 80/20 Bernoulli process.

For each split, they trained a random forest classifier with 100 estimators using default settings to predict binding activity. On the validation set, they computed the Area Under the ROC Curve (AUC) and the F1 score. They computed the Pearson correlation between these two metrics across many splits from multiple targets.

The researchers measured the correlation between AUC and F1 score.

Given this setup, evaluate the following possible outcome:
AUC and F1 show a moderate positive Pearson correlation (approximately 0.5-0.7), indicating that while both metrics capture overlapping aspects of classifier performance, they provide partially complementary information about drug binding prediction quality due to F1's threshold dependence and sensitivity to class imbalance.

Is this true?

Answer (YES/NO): NO